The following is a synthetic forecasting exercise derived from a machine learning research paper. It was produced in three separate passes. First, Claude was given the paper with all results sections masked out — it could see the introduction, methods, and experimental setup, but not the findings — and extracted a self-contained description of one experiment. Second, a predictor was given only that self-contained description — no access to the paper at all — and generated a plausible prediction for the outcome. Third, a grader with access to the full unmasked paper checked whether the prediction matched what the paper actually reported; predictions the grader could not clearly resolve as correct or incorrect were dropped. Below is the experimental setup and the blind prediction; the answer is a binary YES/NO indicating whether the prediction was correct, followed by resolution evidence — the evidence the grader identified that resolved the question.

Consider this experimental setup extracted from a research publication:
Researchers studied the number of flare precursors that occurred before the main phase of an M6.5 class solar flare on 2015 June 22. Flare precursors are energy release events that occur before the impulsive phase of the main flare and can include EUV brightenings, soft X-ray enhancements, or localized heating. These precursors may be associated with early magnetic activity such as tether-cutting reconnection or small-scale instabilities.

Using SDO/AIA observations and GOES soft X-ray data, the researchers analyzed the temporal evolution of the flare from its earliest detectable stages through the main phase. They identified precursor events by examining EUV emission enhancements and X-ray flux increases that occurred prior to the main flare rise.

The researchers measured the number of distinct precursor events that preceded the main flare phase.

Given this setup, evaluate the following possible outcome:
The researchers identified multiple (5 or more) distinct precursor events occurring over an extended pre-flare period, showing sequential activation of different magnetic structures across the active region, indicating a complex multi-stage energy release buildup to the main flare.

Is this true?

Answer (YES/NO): NO